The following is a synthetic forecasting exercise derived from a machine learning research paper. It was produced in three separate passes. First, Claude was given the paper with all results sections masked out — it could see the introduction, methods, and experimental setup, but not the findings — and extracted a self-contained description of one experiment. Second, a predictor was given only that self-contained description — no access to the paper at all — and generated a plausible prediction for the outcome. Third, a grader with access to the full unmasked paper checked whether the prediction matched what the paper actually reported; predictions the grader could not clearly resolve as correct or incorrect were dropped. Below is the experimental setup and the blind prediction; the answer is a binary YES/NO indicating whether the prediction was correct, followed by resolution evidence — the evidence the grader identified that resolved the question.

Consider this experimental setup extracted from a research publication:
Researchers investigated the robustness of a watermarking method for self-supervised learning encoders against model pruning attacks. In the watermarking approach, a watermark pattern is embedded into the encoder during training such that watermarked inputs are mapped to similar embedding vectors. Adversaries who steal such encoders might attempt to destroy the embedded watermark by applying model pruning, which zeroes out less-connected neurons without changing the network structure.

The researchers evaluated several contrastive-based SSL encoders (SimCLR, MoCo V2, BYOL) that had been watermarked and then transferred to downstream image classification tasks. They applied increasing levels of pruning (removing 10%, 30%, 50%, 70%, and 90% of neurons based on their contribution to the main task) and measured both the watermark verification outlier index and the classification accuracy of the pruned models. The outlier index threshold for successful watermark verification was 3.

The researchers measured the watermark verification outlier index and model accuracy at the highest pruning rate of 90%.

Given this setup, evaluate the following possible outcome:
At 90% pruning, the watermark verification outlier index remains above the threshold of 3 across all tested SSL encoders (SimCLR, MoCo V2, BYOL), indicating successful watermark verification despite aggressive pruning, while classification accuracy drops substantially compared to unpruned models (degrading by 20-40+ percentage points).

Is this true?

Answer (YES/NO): NO